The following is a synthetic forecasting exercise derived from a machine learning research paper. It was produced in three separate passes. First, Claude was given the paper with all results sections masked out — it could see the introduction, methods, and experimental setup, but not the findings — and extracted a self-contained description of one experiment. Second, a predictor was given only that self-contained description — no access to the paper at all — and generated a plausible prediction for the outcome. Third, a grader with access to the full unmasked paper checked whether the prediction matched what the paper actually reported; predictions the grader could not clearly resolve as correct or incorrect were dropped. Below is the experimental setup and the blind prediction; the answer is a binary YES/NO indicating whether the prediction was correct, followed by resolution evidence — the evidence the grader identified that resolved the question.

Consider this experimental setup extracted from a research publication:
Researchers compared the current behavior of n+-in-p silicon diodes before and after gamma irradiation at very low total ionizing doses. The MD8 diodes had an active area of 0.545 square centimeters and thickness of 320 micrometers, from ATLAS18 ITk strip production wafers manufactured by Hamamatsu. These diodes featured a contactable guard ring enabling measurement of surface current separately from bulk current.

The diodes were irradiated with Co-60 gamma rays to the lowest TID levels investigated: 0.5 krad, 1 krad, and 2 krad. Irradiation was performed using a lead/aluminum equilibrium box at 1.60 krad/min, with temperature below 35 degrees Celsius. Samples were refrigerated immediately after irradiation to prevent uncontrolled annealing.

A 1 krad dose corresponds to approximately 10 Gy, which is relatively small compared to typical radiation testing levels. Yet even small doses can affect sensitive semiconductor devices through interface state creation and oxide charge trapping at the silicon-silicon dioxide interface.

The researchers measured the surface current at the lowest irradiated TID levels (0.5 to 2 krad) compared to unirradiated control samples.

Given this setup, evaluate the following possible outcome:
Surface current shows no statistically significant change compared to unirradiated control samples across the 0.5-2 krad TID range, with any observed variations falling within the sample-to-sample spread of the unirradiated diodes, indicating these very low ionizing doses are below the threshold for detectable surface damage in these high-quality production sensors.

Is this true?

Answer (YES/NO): NO